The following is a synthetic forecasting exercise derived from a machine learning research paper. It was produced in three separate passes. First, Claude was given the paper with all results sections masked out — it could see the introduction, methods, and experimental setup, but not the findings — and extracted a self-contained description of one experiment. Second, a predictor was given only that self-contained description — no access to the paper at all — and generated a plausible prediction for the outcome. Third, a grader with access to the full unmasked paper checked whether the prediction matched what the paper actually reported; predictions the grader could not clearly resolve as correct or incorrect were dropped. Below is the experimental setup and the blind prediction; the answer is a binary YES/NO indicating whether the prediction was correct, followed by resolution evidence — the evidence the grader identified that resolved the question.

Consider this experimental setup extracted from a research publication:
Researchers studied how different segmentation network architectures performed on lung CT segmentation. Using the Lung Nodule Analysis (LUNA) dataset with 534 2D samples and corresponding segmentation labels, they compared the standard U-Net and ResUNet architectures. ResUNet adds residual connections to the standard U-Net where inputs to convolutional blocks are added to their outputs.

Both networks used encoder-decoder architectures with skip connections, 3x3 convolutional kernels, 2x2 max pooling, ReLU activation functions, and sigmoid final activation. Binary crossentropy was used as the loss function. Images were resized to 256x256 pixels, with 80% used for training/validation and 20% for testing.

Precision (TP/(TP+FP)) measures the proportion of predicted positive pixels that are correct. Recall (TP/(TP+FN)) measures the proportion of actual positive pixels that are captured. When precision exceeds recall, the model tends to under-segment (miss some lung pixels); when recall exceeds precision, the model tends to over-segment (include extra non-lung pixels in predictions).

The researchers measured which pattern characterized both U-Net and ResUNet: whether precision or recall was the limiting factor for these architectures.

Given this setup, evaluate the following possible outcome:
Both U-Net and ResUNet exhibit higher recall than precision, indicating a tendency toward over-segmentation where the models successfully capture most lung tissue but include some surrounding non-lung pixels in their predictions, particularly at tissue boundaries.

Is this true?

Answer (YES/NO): YES